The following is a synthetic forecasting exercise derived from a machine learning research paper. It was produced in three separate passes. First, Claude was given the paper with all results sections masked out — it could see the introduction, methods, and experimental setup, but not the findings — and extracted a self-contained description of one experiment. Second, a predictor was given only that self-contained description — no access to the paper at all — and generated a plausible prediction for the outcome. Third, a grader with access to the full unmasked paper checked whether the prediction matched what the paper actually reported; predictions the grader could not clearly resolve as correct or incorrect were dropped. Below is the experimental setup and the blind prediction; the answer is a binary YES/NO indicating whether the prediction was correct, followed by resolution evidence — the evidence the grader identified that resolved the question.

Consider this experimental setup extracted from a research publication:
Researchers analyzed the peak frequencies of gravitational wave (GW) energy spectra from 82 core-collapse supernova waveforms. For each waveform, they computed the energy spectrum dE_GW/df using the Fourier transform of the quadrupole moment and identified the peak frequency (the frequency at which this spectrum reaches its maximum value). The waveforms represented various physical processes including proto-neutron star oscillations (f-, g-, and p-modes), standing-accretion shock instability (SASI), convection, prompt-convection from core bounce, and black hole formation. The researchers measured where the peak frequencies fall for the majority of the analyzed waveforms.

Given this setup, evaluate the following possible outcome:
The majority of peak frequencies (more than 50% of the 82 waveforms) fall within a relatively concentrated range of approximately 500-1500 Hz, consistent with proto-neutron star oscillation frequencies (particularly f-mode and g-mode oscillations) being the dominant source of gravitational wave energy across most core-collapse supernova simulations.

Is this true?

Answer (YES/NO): NO